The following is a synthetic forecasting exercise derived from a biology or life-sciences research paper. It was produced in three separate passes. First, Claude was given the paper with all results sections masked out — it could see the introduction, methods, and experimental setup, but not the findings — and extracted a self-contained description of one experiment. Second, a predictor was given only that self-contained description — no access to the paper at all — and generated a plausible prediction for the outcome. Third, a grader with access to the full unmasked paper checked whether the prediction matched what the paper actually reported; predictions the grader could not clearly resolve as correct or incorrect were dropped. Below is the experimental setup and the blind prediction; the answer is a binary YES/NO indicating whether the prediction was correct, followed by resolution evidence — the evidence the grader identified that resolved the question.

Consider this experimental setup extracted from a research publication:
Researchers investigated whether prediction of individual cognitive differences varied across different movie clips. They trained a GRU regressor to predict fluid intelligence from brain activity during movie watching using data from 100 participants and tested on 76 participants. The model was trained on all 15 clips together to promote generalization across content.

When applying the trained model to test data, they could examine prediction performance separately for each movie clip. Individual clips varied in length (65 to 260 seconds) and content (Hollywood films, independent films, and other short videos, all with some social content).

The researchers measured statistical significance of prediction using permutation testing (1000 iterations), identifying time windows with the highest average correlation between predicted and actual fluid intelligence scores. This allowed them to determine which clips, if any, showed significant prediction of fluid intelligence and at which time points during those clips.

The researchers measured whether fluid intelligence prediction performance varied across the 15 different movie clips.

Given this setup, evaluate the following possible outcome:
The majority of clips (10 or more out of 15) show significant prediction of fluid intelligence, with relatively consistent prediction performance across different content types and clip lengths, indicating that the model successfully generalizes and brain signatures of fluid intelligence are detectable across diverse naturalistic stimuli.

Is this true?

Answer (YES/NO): NO